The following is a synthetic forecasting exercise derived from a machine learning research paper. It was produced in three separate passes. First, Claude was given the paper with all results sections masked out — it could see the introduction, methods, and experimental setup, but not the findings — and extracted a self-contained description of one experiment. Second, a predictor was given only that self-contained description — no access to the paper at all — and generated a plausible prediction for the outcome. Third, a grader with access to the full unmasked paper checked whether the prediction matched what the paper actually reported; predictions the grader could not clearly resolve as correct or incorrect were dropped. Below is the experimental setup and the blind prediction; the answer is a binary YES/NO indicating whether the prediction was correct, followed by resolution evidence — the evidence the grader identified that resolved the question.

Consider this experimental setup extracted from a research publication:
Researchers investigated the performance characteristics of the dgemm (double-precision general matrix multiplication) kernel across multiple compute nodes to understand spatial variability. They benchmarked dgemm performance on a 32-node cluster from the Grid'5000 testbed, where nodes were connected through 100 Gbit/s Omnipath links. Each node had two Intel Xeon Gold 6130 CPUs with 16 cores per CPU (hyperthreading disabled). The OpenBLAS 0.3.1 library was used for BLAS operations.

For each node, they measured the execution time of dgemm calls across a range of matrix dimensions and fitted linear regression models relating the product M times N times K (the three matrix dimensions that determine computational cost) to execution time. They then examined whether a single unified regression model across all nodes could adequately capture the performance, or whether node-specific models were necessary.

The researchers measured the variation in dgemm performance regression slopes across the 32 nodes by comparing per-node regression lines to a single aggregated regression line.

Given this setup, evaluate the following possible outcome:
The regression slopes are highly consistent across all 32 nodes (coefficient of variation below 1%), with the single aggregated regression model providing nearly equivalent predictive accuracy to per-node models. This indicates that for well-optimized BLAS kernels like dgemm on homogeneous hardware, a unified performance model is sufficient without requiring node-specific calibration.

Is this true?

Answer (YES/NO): NO